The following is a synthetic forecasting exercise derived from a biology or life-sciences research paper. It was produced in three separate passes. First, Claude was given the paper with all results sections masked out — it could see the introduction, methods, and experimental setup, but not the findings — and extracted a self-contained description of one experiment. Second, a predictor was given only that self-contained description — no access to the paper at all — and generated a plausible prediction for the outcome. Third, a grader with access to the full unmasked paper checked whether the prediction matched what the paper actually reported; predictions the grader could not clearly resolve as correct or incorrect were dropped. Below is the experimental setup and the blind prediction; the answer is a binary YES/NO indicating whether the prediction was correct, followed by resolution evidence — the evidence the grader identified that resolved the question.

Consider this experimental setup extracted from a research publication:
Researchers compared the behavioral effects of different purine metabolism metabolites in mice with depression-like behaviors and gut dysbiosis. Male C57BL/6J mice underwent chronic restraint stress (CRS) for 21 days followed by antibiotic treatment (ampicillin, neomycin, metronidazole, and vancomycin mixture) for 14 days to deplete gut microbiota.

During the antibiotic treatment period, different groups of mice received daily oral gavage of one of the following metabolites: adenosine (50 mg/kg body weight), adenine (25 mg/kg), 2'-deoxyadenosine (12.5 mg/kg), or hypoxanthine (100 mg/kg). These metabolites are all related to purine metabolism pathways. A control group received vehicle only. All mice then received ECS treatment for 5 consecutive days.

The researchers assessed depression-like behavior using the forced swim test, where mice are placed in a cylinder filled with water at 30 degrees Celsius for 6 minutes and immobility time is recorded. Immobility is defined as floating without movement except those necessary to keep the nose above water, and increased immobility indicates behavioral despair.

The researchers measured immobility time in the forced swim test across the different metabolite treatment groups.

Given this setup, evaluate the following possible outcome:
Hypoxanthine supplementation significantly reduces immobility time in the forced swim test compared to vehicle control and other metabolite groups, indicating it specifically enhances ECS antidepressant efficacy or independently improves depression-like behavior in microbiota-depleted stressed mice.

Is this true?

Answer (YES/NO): NO